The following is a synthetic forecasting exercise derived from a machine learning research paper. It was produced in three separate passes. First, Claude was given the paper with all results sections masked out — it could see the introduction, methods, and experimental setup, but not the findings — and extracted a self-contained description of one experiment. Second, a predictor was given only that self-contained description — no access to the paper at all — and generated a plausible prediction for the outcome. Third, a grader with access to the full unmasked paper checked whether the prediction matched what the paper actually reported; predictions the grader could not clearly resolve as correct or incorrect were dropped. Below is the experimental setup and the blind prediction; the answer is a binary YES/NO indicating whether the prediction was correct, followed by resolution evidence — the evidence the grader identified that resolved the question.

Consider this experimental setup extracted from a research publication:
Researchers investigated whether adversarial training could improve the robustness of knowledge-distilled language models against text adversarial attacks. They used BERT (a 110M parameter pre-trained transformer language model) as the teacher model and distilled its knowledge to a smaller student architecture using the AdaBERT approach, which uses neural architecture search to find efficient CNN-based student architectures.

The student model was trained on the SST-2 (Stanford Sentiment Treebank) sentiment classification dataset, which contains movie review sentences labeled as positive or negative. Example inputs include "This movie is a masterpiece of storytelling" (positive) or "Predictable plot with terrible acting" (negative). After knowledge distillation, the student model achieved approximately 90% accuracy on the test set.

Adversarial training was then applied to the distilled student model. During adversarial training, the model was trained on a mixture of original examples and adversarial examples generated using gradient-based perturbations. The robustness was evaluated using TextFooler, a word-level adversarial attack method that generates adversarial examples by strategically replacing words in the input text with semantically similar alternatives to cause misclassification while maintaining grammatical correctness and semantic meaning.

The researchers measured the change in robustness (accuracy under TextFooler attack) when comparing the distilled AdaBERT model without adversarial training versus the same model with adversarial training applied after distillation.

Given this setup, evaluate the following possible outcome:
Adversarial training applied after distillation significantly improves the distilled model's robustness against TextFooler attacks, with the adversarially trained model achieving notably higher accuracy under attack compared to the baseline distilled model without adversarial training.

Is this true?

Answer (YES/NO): YES